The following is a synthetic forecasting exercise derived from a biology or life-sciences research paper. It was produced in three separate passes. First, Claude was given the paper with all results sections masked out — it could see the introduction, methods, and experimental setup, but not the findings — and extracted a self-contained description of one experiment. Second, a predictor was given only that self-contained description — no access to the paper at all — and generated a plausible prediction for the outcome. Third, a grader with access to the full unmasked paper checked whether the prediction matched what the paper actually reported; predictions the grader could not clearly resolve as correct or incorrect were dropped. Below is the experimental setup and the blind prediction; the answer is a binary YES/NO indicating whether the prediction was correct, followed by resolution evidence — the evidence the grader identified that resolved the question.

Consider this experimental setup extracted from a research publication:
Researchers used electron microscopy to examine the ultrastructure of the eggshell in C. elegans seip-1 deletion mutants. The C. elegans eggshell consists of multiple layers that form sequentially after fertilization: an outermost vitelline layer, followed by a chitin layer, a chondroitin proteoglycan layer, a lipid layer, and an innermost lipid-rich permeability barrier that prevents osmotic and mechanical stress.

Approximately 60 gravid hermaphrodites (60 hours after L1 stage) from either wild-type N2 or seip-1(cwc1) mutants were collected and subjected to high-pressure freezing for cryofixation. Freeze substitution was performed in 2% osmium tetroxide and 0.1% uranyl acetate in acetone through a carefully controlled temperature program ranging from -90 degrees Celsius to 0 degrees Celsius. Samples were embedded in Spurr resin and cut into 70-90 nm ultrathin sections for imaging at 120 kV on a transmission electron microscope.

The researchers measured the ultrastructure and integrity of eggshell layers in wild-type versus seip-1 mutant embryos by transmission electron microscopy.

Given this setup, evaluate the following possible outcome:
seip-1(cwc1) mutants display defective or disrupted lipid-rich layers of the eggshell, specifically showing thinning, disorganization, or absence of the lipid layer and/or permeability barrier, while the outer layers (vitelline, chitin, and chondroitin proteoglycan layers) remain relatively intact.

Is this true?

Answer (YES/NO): YES